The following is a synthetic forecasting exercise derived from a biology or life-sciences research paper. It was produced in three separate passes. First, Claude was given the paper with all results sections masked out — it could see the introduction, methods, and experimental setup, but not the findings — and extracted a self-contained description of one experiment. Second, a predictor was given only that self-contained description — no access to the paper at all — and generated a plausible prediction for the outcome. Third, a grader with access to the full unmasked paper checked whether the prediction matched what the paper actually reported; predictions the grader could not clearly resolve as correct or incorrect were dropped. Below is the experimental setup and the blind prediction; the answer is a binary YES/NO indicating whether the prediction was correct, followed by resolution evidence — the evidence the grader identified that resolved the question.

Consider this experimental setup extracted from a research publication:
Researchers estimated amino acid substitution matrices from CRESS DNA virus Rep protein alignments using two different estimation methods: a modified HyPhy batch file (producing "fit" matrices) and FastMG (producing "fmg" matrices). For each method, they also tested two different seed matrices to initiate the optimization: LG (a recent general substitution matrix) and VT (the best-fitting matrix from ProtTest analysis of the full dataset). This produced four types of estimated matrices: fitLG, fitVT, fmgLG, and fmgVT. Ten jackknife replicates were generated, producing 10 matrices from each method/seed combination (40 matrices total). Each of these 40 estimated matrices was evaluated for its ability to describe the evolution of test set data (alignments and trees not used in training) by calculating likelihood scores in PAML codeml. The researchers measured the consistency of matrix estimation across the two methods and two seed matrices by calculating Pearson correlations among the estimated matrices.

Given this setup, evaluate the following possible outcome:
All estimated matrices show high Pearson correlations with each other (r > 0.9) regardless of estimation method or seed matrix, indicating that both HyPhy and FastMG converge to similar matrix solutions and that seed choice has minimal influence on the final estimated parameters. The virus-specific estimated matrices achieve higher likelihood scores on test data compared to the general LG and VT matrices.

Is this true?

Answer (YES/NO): NO